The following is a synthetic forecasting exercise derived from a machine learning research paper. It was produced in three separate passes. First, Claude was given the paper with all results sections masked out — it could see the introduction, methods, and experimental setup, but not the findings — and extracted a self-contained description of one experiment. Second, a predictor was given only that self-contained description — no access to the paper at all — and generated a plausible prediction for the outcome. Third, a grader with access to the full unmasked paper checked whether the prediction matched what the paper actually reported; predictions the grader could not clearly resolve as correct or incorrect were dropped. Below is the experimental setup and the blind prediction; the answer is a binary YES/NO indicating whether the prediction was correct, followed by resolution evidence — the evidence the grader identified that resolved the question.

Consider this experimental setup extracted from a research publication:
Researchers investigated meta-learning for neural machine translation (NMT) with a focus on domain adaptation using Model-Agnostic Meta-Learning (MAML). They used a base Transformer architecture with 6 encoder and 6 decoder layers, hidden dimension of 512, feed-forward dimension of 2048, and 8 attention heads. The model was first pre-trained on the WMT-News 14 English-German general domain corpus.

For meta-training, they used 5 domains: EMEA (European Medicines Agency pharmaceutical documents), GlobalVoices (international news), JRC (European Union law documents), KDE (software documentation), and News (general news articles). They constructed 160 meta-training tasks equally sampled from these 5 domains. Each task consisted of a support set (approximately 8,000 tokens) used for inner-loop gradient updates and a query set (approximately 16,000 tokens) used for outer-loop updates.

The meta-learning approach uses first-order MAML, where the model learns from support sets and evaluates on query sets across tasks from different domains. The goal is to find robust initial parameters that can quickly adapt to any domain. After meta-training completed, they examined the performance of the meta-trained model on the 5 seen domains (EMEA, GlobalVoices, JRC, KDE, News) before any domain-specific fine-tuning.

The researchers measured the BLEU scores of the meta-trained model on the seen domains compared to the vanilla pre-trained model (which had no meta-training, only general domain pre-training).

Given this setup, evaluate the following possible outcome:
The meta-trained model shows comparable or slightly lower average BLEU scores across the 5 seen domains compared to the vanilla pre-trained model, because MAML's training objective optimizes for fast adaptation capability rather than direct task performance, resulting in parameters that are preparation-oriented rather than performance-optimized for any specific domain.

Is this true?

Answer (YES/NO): NO